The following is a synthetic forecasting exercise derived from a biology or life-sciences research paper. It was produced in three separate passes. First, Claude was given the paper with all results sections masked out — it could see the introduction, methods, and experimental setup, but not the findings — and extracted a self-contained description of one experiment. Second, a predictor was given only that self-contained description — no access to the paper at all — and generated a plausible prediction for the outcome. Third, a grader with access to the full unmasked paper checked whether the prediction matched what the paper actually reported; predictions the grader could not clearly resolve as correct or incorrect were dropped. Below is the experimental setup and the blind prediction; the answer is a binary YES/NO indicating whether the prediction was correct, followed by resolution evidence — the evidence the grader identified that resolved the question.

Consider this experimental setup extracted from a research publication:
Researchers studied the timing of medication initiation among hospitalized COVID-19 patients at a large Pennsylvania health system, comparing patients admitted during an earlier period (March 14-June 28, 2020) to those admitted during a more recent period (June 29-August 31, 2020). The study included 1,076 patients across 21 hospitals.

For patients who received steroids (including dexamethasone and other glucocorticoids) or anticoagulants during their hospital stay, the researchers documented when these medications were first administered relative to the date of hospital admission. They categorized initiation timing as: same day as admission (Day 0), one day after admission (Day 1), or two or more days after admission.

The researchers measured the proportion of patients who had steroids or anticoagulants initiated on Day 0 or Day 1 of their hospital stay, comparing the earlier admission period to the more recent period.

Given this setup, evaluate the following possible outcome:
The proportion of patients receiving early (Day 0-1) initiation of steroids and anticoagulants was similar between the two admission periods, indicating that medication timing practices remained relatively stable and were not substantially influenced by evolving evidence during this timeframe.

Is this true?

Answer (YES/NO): NO